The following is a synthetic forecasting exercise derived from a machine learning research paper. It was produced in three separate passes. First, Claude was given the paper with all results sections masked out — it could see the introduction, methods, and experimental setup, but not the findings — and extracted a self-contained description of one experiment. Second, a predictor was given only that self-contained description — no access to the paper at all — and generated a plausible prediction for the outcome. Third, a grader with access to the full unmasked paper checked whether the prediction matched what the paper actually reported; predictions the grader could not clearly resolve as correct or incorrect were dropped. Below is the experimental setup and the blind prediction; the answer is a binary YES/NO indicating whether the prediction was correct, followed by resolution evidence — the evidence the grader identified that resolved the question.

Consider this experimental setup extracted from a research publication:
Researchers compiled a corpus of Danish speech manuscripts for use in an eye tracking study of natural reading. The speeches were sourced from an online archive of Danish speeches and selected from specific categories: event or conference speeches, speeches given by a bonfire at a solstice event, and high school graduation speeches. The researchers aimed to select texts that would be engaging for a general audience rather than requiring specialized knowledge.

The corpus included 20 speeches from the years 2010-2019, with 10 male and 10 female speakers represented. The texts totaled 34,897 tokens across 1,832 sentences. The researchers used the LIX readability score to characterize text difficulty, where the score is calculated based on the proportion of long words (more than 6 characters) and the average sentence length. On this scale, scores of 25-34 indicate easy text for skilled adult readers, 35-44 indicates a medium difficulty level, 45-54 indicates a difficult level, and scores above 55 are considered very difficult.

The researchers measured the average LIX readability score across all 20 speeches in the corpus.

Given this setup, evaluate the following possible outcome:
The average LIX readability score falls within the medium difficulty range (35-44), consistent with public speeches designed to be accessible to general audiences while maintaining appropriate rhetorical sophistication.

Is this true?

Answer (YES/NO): YES